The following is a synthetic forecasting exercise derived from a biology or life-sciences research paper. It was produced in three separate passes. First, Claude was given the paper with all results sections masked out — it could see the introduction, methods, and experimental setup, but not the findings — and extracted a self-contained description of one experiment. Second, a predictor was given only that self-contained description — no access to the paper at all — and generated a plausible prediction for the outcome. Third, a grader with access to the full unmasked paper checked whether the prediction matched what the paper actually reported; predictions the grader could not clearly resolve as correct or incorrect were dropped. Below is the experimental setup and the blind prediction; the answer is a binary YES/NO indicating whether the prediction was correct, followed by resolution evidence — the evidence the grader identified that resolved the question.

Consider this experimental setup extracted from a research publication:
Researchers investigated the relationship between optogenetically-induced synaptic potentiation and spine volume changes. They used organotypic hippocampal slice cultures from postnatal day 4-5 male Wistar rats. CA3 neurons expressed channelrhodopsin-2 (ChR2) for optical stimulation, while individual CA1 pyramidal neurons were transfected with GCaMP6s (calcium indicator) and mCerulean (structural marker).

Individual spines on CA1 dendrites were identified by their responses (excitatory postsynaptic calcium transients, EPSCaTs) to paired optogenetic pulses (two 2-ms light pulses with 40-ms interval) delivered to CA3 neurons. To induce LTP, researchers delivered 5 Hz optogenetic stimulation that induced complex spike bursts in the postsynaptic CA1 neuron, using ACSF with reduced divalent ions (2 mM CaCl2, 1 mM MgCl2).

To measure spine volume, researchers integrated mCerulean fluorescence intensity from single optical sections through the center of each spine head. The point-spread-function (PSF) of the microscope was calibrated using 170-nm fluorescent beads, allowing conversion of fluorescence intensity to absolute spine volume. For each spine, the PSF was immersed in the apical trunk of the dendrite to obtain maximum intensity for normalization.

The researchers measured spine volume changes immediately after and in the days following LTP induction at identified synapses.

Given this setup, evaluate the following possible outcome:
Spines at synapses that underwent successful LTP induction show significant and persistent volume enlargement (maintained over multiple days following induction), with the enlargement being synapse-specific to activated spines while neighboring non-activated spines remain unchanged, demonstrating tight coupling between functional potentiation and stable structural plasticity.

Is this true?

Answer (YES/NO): NO